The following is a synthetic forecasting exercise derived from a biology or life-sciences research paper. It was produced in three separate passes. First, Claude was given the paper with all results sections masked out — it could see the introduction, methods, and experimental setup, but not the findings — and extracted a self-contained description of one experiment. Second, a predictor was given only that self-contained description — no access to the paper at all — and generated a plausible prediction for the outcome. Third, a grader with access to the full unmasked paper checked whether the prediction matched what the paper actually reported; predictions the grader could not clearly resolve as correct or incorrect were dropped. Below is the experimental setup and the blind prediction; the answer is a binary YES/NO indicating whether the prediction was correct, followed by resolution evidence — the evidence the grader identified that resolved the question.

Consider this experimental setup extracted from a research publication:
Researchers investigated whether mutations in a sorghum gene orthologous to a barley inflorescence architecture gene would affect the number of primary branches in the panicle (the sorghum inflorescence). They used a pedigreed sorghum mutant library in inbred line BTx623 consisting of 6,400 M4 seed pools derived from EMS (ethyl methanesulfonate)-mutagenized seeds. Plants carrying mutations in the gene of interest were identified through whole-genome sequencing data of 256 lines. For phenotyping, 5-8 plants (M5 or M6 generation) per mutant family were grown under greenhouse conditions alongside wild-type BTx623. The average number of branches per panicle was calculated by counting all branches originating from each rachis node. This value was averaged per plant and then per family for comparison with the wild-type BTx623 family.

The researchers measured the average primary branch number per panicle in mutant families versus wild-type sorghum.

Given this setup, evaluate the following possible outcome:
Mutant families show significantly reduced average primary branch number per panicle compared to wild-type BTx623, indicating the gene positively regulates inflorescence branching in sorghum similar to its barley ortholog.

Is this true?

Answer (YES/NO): NO